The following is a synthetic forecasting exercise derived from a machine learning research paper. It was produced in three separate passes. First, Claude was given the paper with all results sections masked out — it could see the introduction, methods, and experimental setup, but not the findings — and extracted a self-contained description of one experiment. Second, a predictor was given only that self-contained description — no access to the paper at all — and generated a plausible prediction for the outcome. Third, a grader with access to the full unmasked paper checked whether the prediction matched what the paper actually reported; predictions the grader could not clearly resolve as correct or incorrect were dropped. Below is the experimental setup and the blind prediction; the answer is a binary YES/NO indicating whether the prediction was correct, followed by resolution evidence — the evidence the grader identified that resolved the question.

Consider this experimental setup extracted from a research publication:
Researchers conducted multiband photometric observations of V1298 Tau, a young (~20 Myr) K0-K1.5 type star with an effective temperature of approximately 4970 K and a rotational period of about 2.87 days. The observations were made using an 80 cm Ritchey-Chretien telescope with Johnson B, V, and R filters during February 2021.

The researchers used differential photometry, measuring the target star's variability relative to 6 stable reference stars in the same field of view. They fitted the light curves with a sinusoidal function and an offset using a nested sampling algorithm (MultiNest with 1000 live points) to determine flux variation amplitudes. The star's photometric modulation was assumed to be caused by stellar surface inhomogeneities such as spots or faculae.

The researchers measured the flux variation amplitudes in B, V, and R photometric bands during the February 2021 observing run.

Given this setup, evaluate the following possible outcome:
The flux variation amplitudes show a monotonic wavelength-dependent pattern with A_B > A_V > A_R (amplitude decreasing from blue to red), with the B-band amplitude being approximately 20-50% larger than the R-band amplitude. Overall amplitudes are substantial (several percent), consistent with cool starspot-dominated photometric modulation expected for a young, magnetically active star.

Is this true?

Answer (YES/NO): YES